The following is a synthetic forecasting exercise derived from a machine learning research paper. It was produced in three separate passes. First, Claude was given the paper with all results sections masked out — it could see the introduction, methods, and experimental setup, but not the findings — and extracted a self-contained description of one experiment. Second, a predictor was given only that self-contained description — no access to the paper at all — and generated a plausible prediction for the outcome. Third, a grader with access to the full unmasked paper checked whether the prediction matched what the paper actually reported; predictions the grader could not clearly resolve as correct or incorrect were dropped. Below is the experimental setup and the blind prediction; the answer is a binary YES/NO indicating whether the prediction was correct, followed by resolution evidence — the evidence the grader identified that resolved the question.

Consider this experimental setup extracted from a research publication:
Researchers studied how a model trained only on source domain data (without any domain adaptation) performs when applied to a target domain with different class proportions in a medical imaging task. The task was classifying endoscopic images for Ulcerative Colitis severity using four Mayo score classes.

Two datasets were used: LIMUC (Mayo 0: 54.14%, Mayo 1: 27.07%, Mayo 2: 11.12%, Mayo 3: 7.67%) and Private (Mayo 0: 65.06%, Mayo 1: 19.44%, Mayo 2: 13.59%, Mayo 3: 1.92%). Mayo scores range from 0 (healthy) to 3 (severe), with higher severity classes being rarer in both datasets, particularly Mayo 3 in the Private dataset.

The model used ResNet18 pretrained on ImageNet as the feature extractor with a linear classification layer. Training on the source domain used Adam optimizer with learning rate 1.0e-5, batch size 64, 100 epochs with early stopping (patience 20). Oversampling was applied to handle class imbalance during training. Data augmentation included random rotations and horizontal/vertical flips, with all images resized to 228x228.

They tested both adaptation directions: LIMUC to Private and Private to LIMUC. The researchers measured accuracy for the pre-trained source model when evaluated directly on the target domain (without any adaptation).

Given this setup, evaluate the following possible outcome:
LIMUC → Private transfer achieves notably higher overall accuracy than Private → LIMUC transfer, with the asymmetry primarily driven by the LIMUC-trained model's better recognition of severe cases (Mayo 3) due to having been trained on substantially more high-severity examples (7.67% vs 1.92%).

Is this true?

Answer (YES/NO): NO